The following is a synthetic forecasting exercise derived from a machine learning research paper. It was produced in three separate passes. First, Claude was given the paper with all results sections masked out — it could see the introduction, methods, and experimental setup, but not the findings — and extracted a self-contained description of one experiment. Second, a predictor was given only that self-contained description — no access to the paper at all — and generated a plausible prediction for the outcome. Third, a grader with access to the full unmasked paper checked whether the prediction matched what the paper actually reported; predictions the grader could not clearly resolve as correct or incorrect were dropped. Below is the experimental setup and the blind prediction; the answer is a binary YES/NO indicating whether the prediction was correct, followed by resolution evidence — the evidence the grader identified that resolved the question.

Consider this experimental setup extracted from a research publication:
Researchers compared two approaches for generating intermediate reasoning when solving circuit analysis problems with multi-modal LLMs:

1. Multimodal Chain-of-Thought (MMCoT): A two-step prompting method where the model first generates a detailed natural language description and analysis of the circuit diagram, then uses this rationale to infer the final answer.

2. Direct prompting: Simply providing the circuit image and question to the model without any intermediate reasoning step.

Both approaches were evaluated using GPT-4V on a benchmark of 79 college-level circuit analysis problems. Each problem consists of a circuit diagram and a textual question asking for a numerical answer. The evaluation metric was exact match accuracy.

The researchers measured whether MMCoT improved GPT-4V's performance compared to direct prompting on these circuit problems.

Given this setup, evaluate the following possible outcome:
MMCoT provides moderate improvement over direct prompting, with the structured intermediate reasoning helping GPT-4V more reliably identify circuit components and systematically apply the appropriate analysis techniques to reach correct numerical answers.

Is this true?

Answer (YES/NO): NO